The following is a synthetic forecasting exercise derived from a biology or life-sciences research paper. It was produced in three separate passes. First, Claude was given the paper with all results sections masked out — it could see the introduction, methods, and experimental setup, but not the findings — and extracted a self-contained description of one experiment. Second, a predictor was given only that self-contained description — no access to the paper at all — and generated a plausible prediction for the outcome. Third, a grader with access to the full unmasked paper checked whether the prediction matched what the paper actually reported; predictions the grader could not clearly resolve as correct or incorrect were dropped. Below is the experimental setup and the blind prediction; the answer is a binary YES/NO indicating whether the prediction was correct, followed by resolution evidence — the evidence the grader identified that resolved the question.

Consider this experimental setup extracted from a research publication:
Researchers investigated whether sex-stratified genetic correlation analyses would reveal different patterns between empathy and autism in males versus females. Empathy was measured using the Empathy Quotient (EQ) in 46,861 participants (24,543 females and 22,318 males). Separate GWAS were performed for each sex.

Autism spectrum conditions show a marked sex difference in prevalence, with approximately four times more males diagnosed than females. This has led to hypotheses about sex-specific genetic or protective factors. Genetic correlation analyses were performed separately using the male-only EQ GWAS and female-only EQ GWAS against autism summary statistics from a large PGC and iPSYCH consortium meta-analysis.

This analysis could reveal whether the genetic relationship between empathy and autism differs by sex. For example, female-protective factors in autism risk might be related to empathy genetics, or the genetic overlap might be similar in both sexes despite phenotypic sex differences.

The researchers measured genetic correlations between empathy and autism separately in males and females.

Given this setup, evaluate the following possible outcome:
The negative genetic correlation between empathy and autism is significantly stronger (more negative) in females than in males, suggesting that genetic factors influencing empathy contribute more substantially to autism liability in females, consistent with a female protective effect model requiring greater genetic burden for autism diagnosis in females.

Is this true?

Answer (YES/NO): NO